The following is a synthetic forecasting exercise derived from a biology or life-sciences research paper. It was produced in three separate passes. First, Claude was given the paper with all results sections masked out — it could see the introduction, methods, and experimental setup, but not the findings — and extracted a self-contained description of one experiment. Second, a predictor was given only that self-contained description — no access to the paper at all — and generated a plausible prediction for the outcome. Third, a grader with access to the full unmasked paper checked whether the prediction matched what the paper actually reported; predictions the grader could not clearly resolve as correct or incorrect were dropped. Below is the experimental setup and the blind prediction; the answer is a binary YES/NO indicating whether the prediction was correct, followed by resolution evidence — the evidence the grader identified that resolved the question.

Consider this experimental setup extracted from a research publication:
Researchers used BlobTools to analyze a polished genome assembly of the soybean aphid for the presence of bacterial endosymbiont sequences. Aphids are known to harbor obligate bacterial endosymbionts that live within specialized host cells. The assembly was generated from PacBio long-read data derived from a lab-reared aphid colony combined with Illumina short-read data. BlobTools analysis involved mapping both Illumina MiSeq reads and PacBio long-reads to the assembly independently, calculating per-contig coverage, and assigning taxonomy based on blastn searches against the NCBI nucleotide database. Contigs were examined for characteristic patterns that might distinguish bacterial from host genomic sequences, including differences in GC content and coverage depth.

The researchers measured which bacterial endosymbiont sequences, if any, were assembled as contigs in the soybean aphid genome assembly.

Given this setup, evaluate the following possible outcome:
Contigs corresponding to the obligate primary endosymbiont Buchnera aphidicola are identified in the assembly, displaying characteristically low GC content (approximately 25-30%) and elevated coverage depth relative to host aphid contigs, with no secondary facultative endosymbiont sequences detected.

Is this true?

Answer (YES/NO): NO